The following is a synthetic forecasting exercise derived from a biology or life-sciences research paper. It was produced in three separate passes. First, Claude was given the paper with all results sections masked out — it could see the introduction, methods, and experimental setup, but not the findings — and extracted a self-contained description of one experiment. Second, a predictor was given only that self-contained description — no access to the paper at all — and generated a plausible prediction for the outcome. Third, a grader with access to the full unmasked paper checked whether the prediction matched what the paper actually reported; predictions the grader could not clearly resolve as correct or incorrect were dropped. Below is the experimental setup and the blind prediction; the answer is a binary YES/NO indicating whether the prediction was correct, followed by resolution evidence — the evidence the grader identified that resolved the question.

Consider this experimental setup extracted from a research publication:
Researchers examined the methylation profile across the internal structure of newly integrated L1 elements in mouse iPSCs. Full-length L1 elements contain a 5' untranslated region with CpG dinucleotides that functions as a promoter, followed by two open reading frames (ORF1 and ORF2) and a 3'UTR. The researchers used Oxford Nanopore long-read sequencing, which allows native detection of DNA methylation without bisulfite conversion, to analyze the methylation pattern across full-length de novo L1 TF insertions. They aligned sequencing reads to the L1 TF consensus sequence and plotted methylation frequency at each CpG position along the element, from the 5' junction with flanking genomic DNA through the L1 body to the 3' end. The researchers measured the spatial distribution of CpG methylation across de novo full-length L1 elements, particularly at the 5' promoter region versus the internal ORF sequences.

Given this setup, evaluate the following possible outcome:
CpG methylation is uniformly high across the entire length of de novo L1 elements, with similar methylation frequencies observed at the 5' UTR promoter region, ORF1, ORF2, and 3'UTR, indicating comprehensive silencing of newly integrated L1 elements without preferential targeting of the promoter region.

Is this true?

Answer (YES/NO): NO